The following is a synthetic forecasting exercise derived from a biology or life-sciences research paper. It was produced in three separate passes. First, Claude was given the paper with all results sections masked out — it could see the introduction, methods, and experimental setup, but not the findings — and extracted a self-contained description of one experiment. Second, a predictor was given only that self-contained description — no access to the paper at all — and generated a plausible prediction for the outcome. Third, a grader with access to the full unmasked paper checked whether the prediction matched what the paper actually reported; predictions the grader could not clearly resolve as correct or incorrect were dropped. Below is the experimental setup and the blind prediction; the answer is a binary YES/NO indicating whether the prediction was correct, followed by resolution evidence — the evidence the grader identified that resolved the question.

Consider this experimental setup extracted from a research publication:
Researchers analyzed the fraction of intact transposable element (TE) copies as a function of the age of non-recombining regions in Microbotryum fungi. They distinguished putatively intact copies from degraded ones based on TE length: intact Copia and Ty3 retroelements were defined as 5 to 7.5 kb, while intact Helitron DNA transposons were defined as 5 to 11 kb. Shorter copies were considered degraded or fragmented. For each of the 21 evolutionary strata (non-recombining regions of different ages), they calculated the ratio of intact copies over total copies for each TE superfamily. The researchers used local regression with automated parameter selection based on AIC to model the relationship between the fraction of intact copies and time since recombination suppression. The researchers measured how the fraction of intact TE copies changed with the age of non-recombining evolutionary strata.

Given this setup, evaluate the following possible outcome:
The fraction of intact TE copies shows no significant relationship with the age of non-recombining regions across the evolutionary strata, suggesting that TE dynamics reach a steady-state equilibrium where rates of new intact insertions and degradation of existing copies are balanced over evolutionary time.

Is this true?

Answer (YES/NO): NO